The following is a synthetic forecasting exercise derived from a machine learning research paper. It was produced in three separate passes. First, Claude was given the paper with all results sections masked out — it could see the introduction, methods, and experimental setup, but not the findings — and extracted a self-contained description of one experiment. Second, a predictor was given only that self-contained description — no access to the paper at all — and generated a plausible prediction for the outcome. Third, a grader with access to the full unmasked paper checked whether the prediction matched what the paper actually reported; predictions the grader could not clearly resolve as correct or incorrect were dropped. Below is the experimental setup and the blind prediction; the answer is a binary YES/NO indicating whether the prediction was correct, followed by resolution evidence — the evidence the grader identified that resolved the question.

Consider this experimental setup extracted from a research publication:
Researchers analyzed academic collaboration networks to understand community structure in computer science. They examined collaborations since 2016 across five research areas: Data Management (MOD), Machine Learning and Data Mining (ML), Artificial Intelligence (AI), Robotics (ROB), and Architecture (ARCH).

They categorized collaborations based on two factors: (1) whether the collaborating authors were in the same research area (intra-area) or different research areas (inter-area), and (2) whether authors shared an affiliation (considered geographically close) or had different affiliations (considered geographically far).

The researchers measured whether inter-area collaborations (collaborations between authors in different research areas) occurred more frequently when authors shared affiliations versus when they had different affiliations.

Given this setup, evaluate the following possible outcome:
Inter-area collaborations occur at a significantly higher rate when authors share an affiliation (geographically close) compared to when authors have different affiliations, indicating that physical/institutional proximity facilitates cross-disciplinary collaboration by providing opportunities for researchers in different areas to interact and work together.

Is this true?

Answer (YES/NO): YES